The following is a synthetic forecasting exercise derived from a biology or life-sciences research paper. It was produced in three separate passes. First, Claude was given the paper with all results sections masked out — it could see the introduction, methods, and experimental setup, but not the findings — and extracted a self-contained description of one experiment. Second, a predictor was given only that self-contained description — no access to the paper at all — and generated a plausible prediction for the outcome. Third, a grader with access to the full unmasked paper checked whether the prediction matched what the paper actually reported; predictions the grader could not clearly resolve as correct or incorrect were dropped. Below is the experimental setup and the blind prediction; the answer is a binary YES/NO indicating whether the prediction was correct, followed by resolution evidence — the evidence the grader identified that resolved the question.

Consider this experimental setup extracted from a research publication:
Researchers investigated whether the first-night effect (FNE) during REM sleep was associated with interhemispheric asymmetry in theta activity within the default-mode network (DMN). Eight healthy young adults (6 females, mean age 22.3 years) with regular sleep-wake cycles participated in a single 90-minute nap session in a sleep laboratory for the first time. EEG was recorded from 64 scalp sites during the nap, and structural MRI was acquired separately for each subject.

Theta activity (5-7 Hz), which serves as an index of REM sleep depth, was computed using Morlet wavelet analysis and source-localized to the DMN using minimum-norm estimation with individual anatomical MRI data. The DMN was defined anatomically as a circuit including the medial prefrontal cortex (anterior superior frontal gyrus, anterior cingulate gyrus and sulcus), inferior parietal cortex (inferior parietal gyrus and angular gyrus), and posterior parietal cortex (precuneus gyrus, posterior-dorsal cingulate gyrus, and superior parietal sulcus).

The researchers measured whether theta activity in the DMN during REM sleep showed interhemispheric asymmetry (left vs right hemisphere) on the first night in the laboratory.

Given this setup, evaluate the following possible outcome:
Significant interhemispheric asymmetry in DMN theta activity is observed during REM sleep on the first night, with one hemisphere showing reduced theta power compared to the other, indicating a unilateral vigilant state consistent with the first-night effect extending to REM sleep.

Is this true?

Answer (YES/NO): NO